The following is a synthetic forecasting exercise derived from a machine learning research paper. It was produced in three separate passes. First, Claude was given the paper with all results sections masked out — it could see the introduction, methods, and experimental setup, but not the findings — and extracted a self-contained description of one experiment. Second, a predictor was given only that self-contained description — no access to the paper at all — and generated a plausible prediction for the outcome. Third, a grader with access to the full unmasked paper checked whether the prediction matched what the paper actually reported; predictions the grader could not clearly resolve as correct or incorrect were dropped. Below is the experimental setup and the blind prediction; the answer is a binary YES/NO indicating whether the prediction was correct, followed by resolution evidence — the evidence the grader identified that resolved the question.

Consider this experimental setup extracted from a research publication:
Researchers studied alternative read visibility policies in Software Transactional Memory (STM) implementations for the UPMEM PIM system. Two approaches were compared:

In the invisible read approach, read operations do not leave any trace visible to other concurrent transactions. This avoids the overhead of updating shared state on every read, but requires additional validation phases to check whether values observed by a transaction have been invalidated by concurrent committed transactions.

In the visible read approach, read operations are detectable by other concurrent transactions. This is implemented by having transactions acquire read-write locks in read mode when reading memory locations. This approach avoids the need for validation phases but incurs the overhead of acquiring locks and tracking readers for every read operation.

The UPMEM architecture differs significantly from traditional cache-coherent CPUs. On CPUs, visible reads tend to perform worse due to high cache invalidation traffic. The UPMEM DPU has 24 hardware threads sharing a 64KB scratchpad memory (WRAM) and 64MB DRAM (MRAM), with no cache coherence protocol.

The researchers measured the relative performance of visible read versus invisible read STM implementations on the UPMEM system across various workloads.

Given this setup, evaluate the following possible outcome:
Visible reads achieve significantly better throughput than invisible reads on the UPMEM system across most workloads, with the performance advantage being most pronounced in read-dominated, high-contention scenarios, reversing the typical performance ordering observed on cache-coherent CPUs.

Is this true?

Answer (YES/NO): NO